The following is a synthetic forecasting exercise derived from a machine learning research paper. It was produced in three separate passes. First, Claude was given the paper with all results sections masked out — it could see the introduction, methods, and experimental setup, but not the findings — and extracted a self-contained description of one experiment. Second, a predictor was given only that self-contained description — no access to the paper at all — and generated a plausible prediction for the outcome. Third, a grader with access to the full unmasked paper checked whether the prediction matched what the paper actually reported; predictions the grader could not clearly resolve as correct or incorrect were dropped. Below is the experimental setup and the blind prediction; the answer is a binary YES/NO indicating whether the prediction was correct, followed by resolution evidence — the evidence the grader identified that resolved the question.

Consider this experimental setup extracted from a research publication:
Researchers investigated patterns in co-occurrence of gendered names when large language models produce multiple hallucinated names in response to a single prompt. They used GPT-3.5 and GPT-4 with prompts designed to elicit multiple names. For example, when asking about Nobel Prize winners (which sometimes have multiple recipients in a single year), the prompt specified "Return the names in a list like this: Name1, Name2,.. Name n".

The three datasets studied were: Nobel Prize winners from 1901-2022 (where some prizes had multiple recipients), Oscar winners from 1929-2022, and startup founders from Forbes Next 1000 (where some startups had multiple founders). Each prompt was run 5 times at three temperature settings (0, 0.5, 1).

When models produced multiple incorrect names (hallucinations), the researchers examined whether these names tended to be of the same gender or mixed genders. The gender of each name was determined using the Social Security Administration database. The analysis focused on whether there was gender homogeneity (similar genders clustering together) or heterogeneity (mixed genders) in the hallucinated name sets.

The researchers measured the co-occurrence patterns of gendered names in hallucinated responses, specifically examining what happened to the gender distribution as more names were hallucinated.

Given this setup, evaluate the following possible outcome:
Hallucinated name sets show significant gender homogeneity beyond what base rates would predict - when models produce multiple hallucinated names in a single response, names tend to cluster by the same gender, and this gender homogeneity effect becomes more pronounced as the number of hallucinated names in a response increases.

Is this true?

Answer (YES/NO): YES